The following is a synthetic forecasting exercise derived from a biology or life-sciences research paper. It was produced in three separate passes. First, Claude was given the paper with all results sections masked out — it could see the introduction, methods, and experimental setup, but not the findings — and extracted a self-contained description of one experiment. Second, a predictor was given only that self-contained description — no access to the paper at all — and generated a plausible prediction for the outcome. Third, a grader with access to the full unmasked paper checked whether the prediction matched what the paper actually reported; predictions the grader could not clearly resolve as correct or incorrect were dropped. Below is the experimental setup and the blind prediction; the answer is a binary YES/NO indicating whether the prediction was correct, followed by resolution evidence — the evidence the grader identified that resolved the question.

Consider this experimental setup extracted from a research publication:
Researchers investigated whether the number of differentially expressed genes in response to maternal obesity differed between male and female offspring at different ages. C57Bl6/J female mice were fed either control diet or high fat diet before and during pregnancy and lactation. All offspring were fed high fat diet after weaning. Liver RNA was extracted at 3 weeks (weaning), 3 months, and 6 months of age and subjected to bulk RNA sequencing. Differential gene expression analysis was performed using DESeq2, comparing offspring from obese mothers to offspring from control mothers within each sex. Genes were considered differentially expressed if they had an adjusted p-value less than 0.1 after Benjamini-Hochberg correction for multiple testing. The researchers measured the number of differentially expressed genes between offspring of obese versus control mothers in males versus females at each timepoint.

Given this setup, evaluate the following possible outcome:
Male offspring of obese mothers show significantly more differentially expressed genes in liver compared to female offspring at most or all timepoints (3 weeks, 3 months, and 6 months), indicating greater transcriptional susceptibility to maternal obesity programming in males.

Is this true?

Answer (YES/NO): NO